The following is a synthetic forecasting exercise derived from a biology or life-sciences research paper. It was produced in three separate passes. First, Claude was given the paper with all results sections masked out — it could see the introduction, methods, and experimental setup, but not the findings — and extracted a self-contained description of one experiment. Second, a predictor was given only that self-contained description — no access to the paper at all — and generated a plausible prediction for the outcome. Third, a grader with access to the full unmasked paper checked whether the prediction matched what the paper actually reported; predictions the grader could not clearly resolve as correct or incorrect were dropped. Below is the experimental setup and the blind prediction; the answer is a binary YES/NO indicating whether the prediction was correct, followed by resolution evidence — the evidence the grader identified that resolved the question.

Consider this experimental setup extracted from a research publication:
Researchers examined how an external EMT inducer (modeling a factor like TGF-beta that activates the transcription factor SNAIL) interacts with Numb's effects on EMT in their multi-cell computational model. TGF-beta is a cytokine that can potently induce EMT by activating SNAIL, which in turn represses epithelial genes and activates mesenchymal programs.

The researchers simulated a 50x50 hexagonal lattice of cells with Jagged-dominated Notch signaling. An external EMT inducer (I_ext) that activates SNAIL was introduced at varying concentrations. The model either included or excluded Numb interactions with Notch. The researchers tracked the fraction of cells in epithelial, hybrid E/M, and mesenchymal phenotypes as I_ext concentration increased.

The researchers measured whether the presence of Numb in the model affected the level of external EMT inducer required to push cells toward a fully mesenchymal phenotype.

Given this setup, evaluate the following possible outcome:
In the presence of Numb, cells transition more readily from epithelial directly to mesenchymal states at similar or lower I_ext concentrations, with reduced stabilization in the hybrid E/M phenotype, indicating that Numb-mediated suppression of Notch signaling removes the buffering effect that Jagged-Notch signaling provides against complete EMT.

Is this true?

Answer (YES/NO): NO